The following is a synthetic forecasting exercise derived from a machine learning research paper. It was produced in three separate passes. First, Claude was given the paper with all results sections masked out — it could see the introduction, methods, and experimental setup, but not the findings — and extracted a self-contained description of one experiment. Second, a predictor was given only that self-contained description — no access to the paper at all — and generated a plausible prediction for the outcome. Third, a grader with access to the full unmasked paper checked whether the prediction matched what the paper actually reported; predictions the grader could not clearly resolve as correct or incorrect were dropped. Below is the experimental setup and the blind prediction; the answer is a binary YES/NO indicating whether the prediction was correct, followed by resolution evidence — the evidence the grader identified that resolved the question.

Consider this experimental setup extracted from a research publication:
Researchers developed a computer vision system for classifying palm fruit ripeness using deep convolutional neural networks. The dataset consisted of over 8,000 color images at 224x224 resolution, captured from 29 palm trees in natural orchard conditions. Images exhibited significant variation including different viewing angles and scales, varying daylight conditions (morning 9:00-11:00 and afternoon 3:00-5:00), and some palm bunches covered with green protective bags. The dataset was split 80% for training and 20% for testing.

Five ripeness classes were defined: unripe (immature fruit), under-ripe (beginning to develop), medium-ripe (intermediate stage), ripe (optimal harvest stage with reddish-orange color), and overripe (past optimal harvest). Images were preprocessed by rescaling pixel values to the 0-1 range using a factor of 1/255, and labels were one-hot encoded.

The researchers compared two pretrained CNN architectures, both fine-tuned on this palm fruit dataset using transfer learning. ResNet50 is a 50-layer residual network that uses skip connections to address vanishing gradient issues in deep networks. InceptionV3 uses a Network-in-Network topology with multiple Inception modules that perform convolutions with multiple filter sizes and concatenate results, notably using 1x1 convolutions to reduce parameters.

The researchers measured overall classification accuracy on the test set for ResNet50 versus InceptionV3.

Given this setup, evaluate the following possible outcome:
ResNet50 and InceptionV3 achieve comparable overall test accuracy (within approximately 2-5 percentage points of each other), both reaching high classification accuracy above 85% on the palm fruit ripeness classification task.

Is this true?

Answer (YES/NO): NO